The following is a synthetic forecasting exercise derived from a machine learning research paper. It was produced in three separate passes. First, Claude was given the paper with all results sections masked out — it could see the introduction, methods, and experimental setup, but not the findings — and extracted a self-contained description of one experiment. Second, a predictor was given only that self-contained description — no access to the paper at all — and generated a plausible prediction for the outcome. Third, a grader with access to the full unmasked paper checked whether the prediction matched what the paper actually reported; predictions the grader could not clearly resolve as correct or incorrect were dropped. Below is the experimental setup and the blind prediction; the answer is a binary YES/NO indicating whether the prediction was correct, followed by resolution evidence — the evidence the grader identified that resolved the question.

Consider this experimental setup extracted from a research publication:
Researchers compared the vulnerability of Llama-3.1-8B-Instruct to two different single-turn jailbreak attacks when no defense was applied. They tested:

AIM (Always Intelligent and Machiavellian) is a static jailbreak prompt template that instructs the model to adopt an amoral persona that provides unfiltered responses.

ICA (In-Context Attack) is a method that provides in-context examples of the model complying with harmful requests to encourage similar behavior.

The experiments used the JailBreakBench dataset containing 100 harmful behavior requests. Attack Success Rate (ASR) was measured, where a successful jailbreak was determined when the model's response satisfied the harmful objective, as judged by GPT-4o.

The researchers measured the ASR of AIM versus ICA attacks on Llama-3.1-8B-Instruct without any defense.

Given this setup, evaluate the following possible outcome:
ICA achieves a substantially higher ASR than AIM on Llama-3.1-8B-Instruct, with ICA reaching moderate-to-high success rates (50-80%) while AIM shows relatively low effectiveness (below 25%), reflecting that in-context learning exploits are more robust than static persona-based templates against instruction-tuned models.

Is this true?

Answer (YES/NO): NO